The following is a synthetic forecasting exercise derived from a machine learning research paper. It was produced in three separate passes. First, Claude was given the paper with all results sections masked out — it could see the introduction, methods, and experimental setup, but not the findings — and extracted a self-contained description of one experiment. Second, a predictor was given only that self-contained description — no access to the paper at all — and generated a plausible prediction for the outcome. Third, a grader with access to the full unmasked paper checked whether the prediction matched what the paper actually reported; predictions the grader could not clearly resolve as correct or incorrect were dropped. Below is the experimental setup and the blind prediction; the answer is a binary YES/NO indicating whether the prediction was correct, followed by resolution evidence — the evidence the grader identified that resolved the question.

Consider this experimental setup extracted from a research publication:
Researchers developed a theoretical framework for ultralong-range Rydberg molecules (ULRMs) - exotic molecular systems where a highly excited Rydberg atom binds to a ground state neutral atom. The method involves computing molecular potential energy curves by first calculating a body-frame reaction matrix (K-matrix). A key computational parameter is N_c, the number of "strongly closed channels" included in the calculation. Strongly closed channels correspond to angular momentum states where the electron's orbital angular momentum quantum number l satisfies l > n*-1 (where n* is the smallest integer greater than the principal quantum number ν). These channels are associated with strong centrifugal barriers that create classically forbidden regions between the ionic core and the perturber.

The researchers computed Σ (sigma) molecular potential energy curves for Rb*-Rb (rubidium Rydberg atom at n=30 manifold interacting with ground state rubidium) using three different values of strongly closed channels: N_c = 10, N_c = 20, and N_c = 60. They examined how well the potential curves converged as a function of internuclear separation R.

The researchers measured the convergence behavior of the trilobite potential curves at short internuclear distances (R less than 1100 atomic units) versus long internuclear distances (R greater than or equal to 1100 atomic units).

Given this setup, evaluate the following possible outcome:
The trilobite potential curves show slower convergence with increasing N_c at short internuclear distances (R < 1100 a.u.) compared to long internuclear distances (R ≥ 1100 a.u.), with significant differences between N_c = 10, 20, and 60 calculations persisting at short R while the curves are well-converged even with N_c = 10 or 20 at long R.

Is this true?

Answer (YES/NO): NO